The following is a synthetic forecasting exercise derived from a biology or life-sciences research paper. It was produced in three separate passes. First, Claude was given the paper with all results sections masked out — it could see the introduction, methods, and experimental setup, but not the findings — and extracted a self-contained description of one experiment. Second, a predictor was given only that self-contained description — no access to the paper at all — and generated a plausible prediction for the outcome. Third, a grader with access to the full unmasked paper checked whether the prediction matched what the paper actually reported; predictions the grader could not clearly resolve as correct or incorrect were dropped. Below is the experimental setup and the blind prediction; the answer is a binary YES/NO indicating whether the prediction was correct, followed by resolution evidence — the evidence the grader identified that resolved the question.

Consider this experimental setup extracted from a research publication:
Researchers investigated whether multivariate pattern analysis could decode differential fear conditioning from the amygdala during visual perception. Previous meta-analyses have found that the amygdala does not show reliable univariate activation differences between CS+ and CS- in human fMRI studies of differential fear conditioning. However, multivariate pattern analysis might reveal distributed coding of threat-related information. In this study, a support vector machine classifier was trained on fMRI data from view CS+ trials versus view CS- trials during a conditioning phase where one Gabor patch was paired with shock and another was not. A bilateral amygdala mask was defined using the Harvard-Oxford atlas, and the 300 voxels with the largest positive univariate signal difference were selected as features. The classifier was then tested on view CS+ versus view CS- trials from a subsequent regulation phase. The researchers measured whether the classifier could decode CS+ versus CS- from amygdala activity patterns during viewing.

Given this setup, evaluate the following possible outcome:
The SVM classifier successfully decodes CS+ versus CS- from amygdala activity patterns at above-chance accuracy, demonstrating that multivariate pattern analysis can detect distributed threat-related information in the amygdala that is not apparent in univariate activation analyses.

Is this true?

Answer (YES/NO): YES